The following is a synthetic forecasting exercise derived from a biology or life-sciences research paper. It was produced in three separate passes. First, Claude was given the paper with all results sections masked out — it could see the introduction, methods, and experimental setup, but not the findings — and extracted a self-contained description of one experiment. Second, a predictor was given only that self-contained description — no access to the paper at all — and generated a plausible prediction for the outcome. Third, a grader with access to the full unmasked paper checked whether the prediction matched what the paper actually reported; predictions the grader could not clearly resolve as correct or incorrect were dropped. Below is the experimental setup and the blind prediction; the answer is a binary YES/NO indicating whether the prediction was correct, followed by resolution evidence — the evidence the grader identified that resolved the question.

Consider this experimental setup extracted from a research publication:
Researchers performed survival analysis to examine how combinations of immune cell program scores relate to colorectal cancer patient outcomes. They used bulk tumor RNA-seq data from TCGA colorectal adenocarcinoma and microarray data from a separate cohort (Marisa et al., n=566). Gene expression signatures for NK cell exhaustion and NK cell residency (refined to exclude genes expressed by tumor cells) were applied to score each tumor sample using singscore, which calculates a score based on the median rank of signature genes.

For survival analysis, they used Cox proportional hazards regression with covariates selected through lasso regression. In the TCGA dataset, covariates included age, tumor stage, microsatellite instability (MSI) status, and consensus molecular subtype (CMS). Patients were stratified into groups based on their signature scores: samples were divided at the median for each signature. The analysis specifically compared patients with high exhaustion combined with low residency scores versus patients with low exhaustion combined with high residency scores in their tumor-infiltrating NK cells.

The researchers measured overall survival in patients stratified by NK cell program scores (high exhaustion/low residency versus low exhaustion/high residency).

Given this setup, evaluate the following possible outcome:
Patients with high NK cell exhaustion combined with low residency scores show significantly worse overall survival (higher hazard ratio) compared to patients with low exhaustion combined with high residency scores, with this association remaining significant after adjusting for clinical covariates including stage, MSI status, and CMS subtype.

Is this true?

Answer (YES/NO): NO